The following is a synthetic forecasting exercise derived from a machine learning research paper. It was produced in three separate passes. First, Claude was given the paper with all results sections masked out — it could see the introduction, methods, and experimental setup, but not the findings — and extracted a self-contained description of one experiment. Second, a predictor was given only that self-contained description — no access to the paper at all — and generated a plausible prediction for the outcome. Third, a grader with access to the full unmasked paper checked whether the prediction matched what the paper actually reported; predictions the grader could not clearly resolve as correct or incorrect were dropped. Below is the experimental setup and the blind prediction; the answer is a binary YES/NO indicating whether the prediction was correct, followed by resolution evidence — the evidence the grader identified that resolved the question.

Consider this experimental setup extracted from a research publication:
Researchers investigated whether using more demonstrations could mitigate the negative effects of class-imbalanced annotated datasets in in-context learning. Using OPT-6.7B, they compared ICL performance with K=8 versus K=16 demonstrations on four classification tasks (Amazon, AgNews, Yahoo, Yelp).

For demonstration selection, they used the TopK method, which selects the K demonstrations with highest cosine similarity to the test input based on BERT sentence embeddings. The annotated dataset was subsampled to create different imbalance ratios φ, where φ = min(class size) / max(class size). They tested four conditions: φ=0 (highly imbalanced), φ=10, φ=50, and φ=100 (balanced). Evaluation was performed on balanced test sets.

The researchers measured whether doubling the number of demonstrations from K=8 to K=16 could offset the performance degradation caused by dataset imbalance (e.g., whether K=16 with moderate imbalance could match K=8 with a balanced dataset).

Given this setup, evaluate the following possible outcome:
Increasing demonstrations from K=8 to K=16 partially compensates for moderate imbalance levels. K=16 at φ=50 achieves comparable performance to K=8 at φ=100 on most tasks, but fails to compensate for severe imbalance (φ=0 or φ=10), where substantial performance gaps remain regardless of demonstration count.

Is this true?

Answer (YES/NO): NO